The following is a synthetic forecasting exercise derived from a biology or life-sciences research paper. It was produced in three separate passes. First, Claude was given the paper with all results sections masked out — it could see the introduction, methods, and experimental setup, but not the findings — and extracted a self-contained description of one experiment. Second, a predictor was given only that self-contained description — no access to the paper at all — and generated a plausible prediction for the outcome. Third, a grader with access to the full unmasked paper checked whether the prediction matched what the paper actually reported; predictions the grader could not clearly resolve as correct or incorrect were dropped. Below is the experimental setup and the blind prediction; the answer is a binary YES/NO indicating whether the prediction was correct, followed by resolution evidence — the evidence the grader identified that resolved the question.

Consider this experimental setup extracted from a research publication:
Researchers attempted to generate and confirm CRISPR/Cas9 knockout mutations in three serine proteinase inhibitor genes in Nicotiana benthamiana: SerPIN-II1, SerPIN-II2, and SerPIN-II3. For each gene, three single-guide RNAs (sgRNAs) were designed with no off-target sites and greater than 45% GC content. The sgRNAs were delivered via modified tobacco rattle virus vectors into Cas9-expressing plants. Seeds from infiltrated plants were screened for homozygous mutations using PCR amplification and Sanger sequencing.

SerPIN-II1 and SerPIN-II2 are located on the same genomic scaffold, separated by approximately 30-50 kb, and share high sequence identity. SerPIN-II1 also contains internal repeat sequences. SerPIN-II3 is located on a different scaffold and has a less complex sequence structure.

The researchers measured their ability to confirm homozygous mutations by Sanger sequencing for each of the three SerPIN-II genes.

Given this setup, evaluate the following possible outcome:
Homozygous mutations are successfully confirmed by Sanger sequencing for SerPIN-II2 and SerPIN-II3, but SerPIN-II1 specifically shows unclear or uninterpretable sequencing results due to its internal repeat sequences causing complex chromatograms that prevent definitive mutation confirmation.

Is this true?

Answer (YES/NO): NO